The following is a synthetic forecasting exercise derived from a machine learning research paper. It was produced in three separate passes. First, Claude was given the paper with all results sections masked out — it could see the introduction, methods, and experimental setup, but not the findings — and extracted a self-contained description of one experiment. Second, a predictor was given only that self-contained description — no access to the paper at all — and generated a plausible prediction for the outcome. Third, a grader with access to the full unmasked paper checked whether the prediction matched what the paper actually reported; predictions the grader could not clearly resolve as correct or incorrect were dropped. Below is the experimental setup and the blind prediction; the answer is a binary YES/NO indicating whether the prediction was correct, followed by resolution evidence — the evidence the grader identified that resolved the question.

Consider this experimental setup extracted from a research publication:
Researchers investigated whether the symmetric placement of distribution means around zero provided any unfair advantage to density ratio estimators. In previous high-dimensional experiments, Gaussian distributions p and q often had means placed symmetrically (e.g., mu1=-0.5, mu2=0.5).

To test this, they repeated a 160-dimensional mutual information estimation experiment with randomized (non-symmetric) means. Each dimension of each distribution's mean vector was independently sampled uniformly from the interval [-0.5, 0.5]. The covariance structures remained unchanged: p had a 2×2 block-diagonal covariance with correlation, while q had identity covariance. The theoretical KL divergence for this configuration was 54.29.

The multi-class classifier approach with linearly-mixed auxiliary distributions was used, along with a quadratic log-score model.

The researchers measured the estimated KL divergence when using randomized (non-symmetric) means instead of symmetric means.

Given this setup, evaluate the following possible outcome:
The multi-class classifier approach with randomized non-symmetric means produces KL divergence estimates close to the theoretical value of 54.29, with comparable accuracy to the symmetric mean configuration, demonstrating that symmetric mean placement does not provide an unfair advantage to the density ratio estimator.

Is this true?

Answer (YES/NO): YES